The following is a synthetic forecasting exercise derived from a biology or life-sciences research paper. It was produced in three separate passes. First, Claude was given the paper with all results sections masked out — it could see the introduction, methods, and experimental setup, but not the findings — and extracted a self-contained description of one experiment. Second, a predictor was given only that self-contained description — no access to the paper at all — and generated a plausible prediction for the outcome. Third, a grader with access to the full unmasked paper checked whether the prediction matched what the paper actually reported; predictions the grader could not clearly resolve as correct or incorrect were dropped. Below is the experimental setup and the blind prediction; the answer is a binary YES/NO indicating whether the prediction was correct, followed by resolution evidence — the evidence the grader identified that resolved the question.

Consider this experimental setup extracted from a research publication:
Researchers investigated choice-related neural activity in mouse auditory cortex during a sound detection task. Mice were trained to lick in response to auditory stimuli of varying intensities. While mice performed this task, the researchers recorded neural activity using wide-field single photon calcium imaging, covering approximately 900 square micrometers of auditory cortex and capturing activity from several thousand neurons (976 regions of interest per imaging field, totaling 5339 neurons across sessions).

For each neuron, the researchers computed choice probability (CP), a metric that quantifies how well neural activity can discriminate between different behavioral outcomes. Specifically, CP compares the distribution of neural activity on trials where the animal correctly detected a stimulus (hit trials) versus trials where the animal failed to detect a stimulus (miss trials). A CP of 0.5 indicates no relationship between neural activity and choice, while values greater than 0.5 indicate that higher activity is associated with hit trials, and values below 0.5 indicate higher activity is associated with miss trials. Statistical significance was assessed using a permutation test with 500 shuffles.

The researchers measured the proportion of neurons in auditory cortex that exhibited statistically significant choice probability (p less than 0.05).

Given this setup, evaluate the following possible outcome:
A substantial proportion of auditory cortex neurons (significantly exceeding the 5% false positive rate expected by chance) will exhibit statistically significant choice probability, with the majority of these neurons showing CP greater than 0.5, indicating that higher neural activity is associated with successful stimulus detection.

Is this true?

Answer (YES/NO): YES